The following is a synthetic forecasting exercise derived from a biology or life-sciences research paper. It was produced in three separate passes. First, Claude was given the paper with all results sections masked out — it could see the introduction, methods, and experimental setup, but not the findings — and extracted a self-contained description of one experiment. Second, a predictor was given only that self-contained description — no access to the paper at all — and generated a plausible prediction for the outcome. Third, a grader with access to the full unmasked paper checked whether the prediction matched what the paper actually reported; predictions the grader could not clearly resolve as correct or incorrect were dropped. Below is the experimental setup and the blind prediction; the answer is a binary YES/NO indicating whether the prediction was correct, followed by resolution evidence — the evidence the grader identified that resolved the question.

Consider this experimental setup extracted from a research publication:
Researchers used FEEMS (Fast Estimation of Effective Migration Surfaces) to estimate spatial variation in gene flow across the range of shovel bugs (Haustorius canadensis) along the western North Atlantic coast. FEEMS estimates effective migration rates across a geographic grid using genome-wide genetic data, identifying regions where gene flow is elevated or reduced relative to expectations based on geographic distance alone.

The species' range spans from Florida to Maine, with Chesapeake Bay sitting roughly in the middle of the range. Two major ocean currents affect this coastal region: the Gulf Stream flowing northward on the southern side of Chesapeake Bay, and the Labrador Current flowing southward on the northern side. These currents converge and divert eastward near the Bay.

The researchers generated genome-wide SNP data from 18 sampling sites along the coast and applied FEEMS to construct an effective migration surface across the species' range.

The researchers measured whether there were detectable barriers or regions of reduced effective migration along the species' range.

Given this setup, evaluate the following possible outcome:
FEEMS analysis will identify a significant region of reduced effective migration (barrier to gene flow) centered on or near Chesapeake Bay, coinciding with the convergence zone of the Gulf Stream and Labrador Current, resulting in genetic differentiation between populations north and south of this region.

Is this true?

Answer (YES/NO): NO